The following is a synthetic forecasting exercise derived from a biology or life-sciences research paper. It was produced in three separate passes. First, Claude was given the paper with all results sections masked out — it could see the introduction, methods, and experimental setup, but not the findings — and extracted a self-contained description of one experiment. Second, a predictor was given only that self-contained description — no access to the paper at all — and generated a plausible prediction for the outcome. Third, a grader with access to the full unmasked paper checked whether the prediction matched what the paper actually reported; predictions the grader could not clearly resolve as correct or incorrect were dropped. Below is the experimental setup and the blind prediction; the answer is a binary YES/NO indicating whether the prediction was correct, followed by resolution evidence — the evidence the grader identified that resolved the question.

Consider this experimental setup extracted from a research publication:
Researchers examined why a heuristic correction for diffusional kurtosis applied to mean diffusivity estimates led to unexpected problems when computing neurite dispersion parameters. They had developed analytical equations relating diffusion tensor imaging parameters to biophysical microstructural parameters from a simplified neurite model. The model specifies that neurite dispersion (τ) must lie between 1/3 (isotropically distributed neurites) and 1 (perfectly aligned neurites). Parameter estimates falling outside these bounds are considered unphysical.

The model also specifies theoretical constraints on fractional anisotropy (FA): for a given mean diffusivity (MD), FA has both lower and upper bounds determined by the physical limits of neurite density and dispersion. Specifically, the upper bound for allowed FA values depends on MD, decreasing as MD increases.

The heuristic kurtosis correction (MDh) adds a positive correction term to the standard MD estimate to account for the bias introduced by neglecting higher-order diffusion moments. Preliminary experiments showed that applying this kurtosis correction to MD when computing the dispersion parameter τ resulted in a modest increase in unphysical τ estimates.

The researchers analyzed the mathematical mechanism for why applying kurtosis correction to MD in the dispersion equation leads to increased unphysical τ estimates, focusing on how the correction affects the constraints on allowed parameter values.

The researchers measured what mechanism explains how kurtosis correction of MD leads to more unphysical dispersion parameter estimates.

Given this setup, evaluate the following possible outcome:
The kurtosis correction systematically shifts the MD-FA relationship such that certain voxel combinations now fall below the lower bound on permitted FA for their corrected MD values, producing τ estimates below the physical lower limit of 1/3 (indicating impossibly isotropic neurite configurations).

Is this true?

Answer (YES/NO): NO